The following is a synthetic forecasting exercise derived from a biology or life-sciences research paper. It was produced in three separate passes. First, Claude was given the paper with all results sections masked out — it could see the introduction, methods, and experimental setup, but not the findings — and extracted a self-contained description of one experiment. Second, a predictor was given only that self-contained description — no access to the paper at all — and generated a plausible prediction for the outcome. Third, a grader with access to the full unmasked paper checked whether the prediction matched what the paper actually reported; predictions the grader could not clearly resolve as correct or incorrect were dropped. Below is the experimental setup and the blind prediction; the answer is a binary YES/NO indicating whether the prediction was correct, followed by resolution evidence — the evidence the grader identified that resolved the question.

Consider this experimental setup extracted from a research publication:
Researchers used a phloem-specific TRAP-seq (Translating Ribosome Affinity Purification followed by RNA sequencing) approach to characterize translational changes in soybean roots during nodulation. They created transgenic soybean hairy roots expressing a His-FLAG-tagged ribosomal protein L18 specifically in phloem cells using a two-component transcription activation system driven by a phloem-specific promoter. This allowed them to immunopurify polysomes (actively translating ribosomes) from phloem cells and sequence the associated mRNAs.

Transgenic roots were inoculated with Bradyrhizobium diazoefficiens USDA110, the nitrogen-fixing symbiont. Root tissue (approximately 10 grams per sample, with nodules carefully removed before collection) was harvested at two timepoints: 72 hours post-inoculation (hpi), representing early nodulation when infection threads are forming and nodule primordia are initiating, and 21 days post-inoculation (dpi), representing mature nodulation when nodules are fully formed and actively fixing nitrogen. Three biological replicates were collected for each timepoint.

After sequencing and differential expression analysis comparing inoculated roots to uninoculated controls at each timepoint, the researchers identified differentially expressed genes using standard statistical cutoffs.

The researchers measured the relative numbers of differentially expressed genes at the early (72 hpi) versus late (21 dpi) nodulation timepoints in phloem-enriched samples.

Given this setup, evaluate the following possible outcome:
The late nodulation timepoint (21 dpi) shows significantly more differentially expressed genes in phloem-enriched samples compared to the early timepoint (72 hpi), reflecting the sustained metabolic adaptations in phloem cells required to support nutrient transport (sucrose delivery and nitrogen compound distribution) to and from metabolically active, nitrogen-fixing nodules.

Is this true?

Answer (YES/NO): YES